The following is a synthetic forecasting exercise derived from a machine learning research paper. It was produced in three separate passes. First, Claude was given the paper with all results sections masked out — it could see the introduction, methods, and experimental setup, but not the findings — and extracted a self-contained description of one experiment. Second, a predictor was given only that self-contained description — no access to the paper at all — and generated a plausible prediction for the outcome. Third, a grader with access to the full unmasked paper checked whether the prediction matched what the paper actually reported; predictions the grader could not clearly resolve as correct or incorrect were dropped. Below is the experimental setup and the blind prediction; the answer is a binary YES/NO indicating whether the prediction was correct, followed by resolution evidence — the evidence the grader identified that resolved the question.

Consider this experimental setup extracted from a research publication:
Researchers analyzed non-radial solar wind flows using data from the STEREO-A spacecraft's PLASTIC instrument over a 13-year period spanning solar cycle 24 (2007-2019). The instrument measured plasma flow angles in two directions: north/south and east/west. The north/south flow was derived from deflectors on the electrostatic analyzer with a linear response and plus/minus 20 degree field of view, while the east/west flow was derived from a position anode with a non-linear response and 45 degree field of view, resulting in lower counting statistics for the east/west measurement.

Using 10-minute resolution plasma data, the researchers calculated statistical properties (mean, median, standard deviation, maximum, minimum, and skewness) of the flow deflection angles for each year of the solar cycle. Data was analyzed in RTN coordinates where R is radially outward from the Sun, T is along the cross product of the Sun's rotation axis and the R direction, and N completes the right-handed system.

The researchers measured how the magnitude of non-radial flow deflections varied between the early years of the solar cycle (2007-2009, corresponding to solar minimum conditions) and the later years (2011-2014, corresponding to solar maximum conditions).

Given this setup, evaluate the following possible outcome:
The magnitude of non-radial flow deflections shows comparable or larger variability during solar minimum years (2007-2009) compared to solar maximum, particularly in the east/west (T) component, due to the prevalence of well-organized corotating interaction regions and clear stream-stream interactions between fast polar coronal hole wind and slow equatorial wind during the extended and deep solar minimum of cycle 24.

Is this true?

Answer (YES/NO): NO